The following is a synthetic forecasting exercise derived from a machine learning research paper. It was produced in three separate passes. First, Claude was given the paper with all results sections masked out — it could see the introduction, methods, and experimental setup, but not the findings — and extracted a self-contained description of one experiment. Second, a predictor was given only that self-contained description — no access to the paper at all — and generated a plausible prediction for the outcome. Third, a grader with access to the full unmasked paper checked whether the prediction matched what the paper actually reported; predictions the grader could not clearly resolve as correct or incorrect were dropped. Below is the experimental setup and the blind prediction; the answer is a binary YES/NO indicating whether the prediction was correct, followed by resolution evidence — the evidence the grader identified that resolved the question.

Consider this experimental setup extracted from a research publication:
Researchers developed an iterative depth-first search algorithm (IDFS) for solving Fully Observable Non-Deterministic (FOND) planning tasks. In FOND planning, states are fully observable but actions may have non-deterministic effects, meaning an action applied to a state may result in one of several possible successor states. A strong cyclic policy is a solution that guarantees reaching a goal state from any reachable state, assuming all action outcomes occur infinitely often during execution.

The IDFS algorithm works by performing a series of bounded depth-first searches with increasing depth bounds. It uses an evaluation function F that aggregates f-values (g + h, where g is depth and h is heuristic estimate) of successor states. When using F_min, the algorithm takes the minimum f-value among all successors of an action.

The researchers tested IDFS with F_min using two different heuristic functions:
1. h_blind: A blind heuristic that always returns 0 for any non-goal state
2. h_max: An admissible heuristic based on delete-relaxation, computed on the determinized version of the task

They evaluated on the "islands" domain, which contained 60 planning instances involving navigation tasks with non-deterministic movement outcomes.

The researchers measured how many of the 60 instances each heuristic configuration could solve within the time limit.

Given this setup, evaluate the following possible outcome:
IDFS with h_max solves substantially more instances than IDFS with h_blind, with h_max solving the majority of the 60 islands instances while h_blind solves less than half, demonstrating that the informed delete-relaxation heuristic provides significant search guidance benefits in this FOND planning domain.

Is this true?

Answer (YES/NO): YES